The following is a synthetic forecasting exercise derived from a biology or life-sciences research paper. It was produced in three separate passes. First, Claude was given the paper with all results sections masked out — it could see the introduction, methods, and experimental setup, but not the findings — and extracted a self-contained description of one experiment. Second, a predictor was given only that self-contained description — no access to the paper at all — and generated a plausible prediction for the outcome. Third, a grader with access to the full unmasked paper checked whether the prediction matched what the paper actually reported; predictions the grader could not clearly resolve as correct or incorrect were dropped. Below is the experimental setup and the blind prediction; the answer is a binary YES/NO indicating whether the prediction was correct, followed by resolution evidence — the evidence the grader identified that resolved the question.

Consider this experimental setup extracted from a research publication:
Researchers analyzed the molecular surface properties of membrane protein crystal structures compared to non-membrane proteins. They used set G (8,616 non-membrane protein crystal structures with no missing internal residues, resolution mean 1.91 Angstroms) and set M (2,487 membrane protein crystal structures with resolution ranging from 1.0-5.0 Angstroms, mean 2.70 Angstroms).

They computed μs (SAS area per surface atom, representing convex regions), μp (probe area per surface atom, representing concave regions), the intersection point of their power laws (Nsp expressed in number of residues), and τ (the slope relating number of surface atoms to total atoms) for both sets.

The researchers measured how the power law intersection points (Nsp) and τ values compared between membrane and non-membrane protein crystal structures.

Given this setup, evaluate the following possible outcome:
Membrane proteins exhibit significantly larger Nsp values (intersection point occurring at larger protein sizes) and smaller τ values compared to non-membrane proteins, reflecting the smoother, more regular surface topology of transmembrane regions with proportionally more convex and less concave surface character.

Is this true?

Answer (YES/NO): NO